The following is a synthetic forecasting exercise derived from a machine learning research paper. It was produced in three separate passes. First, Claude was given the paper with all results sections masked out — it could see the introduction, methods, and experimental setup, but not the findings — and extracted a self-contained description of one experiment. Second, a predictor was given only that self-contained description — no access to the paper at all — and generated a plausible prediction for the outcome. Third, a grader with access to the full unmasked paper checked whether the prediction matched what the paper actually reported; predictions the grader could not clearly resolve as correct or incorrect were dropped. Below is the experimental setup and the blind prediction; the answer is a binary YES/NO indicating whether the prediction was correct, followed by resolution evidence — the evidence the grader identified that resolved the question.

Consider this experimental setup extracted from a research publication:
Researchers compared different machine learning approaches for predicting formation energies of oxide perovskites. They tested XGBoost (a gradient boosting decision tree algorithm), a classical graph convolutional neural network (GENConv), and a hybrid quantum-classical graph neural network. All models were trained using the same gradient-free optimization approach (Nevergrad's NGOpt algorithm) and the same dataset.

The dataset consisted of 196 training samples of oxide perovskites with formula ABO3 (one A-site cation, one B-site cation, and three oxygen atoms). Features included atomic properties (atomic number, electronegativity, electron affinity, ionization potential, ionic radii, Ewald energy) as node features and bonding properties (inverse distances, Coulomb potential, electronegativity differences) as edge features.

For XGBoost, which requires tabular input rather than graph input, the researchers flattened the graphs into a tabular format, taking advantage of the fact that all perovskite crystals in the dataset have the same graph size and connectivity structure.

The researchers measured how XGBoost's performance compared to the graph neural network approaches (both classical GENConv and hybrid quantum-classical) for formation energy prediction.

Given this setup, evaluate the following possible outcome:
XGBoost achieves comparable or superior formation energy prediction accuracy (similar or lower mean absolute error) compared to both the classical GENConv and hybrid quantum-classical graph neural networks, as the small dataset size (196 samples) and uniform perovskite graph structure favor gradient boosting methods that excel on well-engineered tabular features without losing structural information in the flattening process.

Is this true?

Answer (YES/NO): YES